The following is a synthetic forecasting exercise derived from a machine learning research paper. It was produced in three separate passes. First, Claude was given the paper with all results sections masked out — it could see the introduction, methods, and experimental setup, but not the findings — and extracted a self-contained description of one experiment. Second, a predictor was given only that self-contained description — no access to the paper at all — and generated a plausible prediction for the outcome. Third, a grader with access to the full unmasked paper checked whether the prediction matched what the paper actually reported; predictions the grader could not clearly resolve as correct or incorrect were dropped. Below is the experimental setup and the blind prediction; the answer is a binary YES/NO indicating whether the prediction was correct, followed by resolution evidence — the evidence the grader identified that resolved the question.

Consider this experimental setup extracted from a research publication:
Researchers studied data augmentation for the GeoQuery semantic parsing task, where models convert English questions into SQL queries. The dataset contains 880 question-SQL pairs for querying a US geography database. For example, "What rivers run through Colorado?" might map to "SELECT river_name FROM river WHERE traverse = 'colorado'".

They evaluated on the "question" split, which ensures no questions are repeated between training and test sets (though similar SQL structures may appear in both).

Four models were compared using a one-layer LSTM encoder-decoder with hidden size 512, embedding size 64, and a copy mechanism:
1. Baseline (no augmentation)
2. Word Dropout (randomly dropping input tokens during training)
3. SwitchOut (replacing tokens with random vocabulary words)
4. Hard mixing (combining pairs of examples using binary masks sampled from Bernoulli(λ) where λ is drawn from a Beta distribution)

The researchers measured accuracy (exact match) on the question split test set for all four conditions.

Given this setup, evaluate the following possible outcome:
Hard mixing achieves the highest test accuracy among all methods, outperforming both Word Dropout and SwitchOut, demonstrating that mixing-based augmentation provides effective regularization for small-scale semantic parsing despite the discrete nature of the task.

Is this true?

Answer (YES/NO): NO